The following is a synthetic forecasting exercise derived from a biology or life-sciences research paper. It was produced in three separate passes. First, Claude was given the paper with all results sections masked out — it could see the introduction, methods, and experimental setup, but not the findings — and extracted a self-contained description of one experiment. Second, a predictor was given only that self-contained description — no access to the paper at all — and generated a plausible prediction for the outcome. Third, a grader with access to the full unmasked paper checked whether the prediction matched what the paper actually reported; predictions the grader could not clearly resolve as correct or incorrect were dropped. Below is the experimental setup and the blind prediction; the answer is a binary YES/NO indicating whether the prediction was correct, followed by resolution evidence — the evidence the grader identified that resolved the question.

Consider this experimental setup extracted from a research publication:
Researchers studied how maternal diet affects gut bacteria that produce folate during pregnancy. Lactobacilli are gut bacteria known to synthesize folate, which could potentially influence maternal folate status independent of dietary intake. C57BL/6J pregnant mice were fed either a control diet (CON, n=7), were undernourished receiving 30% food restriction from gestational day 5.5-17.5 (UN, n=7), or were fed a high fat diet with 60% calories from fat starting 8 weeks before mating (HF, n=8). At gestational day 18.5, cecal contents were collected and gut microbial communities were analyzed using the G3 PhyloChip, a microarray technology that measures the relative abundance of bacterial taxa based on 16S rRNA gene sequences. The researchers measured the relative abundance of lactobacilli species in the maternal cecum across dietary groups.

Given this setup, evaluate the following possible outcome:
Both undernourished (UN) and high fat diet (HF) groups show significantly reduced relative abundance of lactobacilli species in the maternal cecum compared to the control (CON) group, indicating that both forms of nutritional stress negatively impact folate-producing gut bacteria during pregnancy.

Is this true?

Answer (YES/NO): NO